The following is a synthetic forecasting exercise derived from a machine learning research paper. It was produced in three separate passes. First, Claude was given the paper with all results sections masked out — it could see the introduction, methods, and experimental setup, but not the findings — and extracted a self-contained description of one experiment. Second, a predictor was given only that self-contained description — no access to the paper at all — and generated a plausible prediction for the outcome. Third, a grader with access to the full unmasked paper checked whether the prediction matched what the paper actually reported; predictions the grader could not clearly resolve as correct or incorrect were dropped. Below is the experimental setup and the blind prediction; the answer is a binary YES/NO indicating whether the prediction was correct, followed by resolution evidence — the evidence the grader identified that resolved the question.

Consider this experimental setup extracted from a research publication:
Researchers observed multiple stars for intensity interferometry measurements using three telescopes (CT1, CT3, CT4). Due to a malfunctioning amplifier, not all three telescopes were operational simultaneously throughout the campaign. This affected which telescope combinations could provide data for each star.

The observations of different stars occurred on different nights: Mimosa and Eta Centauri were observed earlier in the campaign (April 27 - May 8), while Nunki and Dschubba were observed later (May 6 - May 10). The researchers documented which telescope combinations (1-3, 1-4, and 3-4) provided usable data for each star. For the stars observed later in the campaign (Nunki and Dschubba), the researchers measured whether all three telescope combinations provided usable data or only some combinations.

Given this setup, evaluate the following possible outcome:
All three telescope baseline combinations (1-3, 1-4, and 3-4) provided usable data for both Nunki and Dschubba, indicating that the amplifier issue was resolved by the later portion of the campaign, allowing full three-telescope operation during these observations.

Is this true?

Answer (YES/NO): YES